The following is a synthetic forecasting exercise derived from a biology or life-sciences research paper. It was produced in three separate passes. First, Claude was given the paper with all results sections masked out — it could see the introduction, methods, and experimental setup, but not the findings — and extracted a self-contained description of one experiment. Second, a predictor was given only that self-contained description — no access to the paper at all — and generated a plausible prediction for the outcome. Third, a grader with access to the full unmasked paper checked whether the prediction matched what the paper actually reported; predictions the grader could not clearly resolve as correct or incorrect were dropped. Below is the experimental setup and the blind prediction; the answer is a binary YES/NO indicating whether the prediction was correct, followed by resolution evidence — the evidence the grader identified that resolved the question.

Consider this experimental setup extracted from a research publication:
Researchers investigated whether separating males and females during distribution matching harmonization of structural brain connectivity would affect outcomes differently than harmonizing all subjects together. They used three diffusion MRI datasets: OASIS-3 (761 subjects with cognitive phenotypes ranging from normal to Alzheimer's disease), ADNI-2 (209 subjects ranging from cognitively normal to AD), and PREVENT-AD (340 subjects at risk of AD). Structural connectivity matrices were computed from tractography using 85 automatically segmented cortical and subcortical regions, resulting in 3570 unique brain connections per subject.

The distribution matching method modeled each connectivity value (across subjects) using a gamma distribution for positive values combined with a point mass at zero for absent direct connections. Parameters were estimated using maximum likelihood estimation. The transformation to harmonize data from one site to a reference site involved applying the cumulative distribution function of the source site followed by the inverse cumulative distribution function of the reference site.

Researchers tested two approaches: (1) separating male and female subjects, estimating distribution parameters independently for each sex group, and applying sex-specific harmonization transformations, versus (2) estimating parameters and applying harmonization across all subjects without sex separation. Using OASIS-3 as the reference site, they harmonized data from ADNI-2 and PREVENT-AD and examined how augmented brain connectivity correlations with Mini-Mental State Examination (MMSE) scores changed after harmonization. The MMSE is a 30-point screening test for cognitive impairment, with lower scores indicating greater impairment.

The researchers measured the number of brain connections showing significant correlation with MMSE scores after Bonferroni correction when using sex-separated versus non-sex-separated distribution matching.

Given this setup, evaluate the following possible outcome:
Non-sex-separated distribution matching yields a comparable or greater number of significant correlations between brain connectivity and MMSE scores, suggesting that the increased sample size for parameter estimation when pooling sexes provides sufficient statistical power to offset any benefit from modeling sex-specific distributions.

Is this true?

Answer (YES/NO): YES